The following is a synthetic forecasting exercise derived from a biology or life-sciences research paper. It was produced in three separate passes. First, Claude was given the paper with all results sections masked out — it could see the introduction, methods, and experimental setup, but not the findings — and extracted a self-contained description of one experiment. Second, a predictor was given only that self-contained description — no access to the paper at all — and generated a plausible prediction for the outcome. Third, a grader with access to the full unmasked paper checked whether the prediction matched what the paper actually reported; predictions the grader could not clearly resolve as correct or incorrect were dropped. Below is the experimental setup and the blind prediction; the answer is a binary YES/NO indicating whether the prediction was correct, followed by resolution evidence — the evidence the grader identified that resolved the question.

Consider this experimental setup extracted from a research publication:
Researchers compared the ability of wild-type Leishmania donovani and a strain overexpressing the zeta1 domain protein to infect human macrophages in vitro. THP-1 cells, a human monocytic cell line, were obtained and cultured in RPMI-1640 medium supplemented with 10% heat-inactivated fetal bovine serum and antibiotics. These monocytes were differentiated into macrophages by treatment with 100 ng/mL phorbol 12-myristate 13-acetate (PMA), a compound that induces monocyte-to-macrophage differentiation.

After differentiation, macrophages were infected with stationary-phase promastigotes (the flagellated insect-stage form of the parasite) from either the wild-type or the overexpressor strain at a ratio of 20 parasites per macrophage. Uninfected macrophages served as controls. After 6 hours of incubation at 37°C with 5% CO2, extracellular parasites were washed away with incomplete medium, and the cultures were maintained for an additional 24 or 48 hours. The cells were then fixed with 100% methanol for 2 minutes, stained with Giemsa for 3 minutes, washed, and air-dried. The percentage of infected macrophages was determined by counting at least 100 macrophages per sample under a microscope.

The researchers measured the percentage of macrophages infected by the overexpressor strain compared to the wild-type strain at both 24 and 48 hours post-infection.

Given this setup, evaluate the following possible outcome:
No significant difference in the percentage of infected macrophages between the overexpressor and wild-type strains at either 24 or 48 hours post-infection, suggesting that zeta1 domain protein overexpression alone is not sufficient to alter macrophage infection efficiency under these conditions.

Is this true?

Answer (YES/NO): NO